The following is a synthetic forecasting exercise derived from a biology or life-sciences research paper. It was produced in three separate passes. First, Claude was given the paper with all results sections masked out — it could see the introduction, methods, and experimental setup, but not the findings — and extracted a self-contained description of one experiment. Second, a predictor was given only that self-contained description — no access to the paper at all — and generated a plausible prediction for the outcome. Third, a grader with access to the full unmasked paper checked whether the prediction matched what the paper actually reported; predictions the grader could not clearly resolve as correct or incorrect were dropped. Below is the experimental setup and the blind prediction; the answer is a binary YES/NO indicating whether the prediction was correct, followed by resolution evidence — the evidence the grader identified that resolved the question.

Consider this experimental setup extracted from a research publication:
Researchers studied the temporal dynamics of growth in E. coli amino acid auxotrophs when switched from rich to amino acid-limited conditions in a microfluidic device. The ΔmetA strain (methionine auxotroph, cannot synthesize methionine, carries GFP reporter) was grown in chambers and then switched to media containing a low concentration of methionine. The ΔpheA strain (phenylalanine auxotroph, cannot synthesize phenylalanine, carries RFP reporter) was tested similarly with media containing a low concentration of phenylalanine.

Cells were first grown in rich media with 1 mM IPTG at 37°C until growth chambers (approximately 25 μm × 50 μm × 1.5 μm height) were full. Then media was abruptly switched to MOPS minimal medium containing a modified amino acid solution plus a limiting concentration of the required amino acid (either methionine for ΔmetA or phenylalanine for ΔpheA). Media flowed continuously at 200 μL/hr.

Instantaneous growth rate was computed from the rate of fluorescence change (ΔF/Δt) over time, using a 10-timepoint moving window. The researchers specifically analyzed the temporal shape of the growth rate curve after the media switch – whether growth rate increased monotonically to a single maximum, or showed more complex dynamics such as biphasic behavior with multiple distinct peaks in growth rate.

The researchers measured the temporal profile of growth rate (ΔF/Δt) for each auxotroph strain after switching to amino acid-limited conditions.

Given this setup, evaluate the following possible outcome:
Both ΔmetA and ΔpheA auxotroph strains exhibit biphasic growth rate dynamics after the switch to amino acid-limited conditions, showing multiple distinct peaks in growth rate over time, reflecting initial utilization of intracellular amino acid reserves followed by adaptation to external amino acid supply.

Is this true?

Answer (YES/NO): NO